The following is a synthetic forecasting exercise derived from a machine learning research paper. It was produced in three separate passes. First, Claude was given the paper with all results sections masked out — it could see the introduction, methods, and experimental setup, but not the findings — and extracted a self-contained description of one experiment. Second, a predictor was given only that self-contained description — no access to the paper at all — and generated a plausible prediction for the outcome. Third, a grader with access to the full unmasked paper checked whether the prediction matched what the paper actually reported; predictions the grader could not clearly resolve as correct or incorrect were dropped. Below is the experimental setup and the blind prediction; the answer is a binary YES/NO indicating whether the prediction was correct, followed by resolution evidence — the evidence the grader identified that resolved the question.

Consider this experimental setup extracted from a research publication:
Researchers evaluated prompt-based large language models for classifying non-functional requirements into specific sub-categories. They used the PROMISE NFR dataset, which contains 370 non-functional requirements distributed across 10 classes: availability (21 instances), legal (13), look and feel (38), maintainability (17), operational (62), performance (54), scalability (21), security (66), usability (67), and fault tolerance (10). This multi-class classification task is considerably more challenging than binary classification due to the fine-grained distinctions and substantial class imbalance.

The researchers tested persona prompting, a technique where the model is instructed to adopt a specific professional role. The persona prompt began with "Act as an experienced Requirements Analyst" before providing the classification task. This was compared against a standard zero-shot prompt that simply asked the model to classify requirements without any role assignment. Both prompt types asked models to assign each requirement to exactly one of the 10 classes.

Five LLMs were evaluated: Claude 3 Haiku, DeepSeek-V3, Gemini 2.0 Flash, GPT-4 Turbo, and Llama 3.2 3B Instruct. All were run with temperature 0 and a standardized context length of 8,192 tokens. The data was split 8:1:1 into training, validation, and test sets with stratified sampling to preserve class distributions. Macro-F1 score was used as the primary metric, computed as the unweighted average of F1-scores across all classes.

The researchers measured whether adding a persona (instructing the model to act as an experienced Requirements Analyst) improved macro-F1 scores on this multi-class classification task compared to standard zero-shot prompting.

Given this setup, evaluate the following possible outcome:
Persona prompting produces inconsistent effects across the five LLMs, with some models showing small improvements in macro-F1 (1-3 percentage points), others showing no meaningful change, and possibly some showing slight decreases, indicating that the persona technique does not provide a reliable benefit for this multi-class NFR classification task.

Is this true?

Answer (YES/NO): NO